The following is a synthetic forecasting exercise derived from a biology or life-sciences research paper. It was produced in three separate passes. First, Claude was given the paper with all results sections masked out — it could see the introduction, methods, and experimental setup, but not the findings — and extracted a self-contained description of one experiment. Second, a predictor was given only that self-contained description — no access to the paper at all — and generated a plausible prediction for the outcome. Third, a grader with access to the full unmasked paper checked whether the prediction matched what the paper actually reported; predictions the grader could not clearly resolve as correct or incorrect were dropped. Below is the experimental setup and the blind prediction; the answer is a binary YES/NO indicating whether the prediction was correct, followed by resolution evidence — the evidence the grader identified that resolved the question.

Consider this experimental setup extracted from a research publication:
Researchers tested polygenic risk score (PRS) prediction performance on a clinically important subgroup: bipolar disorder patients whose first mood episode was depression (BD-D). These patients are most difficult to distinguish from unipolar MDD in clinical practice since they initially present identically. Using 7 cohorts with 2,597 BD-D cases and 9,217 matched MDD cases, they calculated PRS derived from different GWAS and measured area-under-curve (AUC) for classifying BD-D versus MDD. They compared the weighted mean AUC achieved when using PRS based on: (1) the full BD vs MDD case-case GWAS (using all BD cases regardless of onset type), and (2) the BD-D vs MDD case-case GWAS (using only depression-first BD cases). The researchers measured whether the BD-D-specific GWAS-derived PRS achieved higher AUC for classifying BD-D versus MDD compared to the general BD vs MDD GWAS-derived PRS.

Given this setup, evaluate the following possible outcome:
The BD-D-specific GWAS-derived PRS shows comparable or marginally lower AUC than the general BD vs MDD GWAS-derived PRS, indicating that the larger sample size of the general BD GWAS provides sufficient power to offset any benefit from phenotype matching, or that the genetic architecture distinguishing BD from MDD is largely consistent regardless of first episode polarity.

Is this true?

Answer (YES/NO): YES